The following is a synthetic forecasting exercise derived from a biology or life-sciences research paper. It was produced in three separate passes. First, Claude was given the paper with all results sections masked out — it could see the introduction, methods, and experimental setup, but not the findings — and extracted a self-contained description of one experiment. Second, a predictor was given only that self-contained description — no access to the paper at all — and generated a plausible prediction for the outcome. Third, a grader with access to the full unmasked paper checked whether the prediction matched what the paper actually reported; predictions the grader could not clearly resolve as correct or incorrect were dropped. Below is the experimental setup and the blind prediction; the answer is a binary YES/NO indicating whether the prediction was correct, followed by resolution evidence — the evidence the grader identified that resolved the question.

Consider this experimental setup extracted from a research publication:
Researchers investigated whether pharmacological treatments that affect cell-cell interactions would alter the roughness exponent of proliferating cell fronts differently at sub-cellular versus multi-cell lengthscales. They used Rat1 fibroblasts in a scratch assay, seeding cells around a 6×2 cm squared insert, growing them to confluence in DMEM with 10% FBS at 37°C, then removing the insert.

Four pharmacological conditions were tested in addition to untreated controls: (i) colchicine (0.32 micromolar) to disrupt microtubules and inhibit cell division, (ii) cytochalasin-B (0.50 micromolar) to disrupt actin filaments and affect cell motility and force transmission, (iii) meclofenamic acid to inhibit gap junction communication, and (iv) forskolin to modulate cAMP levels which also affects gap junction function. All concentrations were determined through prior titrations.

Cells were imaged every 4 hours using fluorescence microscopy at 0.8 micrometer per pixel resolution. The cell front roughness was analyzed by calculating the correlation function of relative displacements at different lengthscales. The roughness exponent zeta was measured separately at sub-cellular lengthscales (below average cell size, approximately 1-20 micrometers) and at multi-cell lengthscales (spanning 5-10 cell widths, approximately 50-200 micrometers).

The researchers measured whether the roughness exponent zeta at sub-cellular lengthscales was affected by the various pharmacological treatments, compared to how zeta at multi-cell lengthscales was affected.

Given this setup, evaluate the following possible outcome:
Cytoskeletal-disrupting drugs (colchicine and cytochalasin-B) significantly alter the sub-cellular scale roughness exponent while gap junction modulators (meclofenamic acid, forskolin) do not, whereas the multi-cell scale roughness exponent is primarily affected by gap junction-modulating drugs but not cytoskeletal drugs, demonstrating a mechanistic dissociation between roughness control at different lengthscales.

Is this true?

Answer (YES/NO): NO